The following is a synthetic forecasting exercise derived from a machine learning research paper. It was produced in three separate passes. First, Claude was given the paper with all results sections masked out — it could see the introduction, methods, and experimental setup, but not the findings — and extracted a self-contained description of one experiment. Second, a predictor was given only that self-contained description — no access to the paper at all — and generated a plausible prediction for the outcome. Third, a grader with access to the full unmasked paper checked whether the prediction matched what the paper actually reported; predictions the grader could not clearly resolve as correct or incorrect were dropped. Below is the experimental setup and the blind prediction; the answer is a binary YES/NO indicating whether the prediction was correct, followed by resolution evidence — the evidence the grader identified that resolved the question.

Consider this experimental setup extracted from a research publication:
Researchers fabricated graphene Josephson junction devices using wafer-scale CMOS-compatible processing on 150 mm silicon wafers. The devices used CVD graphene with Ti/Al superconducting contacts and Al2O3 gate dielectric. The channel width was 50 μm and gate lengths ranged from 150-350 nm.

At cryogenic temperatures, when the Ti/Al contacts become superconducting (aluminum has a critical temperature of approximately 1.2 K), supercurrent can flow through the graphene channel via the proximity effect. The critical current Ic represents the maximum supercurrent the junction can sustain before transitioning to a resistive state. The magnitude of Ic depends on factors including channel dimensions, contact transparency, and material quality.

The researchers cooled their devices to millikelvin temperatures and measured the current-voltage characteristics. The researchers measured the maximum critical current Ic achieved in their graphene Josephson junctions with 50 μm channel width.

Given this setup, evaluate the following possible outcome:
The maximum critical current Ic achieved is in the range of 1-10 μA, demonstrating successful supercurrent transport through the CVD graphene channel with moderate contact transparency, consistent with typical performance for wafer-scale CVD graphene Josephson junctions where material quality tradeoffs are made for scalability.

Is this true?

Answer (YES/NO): YES